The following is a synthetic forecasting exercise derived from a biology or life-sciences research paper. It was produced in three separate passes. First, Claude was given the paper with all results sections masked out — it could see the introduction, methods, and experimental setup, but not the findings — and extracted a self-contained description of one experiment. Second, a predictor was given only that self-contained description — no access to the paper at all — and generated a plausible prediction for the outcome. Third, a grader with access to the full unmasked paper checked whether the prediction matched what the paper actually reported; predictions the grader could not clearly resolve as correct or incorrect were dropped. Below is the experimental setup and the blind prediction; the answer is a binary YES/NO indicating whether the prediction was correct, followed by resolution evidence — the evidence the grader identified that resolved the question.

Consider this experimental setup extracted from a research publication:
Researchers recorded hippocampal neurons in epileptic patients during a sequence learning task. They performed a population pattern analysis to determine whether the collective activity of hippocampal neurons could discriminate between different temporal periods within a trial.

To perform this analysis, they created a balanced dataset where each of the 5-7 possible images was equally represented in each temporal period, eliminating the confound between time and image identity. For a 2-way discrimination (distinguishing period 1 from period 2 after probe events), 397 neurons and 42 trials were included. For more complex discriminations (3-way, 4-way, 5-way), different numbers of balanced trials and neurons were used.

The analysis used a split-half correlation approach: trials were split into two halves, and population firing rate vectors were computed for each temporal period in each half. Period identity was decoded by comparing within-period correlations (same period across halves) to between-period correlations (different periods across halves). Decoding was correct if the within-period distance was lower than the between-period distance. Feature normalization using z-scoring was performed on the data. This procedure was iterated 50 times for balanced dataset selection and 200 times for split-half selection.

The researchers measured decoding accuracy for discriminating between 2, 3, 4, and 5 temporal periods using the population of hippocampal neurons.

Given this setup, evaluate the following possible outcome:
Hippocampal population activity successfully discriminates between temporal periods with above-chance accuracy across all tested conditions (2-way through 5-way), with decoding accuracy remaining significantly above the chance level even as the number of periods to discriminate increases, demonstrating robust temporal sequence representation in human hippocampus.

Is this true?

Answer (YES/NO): YES